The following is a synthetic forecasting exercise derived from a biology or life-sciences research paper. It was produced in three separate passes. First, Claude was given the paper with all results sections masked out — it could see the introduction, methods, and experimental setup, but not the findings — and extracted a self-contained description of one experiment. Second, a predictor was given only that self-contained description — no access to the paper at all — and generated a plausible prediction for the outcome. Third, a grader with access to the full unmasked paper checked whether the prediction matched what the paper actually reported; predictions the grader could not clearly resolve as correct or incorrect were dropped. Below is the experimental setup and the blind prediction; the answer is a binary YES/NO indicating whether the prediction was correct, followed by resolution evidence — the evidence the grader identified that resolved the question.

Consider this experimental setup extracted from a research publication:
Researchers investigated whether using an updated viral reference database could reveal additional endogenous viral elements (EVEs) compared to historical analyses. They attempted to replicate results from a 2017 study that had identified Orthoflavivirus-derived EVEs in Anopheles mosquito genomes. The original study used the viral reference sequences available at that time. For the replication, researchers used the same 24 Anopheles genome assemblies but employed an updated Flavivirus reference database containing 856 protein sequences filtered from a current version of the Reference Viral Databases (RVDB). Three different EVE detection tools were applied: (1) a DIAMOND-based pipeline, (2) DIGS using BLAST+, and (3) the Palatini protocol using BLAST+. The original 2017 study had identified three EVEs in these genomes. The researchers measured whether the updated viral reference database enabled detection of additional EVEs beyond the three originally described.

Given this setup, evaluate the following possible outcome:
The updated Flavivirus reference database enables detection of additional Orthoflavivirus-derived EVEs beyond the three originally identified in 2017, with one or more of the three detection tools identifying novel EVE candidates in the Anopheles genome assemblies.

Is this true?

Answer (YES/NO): YES